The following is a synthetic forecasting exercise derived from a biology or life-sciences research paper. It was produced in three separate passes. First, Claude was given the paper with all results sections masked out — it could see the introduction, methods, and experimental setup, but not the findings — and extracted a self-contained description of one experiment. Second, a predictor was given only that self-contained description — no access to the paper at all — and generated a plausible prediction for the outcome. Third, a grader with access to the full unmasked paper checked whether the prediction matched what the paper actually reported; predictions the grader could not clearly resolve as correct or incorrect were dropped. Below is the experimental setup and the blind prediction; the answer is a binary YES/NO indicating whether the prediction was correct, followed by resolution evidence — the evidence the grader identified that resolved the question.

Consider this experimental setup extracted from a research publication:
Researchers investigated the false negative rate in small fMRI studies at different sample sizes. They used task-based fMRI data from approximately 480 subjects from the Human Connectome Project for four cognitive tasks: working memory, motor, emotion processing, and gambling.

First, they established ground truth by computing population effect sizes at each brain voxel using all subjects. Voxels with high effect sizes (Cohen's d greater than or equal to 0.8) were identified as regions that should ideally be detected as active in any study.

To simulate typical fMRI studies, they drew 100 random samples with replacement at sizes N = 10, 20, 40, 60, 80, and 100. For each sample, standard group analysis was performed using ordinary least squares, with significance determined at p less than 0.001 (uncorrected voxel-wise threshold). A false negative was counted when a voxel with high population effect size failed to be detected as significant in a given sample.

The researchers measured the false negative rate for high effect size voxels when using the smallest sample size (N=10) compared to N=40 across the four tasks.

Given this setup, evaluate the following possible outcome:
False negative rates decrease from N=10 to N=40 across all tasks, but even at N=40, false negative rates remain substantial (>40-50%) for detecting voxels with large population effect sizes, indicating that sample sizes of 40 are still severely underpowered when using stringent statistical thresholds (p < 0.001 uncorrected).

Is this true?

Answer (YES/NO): NO